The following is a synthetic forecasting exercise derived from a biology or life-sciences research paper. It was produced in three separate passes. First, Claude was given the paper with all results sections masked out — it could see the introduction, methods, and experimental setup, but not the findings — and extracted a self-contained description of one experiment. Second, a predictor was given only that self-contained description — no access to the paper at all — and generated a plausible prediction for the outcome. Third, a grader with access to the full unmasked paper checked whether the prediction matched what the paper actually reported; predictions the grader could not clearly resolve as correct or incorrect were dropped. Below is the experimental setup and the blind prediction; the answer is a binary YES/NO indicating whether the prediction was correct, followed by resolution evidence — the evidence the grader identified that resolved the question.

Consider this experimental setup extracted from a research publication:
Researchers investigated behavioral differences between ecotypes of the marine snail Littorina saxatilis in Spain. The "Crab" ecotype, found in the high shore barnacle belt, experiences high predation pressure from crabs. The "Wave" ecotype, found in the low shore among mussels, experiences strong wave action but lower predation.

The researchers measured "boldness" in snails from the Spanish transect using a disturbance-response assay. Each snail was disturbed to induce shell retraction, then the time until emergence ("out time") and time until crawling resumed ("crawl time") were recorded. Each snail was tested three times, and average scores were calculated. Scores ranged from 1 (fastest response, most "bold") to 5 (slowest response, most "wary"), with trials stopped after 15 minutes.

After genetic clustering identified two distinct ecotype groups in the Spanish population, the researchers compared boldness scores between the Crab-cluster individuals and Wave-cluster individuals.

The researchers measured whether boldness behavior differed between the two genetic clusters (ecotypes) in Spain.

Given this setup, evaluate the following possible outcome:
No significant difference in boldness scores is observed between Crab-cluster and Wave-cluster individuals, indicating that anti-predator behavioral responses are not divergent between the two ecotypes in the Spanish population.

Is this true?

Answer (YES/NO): NO